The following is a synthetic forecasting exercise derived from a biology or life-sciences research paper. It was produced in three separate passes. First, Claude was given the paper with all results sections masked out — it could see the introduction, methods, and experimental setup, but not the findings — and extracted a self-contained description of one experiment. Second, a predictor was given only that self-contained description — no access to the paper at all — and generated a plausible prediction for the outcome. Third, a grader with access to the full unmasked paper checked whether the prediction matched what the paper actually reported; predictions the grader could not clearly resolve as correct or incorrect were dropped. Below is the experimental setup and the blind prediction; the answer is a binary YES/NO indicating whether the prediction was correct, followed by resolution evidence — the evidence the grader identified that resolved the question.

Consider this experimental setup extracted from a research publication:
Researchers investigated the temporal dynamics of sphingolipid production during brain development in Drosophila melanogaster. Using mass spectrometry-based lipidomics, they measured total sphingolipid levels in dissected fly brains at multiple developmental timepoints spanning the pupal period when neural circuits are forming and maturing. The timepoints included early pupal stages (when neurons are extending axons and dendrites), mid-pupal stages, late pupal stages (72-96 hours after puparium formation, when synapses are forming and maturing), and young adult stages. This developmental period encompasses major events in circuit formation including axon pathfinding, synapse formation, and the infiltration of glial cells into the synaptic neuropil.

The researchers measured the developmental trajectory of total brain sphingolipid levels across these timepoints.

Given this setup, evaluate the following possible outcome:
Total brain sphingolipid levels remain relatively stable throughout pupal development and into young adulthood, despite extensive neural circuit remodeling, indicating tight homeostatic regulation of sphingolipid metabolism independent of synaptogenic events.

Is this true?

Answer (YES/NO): NO